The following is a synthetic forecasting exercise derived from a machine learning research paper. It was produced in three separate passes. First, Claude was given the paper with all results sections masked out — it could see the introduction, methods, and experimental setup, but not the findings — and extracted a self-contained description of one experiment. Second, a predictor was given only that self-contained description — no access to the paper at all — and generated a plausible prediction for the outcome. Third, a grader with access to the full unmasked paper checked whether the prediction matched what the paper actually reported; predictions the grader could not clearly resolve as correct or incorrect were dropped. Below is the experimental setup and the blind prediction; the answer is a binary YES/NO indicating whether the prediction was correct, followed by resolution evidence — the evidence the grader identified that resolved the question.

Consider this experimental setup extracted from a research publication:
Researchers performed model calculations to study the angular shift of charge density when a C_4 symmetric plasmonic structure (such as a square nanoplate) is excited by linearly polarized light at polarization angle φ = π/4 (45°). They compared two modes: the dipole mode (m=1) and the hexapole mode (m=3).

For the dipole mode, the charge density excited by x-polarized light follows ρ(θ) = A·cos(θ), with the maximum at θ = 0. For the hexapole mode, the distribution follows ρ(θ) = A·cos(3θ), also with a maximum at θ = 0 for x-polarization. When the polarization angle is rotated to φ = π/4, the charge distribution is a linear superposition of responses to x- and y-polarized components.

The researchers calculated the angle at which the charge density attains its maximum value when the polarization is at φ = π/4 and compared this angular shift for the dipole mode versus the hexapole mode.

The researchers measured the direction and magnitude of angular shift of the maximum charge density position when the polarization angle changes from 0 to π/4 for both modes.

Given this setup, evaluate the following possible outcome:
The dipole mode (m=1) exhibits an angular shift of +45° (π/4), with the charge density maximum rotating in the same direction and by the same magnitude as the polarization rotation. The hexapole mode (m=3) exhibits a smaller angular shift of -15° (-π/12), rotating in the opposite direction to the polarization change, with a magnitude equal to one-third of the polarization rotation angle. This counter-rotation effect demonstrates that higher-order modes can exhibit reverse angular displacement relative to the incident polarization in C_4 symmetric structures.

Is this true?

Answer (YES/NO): YES